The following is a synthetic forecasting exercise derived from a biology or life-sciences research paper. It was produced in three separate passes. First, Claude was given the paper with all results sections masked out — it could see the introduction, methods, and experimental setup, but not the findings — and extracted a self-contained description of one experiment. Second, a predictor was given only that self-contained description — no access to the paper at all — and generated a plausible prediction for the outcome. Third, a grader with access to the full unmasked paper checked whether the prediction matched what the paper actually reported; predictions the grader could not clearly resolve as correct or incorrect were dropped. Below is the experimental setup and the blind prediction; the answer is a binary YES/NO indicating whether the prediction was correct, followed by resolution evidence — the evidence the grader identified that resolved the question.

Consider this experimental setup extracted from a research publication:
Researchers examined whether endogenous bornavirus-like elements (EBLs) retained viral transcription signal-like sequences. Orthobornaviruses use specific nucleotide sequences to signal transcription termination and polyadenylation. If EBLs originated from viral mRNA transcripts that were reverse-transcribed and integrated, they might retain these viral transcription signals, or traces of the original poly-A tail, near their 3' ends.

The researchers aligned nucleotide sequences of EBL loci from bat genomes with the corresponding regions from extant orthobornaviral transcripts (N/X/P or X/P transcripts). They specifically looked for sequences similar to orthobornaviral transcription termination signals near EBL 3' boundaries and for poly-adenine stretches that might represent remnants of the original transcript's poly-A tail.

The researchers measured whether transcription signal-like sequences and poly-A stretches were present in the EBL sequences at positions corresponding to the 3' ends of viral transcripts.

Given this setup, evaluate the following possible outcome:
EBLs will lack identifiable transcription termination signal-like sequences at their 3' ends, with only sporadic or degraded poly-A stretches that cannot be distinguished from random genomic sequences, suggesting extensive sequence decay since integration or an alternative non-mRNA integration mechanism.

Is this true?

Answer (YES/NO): NO